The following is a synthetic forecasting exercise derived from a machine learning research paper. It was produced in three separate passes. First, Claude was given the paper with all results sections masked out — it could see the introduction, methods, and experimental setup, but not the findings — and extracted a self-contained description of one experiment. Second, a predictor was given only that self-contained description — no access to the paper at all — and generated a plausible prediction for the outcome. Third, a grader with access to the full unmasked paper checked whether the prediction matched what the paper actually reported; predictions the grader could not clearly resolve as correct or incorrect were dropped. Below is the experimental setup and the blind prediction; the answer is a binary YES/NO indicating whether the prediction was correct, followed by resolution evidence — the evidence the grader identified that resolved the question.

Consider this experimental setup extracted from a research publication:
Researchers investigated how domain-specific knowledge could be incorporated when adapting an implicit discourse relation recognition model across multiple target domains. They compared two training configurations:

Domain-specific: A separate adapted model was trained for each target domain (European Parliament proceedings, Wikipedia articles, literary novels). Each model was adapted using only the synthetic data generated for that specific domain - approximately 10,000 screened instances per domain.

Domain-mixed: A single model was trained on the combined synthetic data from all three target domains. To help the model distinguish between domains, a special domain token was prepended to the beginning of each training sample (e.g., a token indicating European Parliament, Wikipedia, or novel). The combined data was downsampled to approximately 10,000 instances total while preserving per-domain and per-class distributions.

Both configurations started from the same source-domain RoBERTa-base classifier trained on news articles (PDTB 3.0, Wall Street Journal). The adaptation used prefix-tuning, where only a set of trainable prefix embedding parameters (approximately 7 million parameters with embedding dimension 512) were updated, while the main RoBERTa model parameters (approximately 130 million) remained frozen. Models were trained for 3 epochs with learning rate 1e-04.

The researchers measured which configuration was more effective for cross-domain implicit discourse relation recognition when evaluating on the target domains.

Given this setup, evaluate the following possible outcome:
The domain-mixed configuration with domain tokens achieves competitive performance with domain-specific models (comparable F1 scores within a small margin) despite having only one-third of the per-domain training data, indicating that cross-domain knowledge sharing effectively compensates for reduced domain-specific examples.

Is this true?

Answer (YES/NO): NO